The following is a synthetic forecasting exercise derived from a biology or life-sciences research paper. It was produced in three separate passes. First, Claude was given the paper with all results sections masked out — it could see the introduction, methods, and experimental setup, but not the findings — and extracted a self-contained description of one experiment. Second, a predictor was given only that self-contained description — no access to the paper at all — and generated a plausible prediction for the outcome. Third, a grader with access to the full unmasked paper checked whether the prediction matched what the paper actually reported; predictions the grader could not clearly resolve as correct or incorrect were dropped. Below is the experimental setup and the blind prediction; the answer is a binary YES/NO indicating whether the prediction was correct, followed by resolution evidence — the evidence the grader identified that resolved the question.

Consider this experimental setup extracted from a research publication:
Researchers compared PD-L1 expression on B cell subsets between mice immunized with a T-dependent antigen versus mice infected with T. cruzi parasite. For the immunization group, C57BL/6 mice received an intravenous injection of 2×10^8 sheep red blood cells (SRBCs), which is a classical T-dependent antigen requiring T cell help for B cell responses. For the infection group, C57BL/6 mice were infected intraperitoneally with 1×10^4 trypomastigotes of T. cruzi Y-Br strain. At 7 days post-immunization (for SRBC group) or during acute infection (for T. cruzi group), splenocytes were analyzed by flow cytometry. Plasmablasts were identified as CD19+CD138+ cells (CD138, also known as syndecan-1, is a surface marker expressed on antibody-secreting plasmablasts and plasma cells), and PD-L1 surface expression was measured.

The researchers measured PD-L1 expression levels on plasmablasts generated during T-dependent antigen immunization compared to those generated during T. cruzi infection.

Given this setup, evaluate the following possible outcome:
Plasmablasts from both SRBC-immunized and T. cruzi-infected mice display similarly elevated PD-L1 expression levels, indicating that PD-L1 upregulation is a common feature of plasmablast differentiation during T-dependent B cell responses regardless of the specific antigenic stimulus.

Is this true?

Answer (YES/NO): NO